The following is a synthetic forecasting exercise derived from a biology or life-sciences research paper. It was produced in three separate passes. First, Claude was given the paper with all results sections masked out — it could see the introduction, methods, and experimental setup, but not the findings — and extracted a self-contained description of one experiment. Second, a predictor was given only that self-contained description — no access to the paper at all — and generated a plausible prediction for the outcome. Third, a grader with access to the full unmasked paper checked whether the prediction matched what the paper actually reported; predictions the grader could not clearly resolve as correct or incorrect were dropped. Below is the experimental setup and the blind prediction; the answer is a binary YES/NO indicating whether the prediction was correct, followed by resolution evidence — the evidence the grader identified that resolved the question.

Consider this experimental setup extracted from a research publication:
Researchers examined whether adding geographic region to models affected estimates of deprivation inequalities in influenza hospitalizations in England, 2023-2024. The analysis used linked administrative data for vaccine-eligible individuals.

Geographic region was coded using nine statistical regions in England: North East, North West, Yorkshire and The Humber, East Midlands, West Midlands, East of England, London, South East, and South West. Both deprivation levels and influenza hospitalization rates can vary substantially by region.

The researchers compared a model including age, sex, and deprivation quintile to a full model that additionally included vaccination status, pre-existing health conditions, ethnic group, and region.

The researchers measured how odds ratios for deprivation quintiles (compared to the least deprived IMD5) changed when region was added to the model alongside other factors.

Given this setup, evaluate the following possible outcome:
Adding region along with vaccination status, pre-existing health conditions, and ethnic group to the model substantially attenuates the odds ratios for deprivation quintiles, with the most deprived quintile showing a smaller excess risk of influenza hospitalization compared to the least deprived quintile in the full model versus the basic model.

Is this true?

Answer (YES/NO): YES